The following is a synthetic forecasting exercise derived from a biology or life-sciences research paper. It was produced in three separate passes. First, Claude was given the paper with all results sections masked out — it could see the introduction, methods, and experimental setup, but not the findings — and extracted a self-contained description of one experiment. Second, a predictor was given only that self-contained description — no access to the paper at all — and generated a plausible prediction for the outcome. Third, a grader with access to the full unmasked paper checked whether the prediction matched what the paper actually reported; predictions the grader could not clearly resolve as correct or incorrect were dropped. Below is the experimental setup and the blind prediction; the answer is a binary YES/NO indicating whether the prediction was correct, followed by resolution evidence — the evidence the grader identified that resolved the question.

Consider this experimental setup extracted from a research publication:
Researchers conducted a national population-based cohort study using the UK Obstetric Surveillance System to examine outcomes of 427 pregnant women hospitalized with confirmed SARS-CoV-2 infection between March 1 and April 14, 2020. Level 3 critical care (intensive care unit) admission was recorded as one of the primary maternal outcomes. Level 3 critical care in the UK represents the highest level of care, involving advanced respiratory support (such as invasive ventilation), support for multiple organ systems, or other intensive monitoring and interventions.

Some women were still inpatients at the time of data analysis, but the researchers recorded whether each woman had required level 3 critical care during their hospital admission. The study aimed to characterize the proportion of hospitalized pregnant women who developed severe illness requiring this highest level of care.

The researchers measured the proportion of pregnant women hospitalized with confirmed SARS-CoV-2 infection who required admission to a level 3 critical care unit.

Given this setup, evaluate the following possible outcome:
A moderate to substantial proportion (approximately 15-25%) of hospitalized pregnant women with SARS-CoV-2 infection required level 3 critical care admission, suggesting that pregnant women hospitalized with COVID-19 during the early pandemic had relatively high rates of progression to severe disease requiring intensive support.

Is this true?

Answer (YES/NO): NO